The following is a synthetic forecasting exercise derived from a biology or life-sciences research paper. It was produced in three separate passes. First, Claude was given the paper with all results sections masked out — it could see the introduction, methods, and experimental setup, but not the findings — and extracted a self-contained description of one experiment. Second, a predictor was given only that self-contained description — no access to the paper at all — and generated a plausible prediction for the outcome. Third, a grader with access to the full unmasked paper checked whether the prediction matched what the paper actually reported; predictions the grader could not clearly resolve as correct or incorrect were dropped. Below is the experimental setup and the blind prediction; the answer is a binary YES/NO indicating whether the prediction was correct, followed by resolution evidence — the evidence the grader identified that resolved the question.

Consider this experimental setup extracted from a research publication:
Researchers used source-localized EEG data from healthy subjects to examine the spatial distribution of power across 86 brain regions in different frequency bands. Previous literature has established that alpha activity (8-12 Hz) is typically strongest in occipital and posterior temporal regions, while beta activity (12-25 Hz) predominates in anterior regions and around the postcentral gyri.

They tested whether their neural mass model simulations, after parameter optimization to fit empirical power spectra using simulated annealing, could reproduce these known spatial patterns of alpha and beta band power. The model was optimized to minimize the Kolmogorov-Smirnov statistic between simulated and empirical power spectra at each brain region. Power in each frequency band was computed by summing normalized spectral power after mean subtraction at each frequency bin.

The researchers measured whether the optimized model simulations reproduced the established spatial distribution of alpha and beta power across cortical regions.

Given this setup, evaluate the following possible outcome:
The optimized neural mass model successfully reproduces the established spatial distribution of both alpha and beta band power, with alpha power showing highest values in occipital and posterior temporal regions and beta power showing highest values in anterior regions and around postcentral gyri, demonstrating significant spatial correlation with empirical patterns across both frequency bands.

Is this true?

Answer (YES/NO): NO